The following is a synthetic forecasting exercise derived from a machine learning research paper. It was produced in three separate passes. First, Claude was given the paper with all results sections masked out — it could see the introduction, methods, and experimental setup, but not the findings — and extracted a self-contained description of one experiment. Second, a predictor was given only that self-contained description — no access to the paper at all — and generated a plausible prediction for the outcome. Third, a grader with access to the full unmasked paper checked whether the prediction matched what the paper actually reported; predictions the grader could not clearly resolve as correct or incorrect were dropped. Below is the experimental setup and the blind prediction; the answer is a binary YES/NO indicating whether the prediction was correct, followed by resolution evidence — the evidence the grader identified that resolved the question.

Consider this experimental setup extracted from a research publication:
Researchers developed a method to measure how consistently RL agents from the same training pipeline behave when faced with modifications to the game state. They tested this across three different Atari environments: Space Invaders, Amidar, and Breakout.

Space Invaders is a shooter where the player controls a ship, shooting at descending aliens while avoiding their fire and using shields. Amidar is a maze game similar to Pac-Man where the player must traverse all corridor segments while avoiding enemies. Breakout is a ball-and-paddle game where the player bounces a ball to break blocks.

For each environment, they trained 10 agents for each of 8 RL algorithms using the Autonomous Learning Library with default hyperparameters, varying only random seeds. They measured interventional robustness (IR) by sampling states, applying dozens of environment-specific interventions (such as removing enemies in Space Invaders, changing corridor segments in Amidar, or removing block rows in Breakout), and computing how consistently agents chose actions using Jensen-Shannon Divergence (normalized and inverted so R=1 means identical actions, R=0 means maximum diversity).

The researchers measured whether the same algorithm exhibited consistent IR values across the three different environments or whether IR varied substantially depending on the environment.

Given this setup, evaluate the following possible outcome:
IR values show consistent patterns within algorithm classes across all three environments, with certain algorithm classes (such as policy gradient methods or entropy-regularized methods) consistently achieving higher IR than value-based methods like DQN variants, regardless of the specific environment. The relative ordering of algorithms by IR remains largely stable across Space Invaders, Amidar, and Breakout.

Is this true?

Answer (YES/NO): NO